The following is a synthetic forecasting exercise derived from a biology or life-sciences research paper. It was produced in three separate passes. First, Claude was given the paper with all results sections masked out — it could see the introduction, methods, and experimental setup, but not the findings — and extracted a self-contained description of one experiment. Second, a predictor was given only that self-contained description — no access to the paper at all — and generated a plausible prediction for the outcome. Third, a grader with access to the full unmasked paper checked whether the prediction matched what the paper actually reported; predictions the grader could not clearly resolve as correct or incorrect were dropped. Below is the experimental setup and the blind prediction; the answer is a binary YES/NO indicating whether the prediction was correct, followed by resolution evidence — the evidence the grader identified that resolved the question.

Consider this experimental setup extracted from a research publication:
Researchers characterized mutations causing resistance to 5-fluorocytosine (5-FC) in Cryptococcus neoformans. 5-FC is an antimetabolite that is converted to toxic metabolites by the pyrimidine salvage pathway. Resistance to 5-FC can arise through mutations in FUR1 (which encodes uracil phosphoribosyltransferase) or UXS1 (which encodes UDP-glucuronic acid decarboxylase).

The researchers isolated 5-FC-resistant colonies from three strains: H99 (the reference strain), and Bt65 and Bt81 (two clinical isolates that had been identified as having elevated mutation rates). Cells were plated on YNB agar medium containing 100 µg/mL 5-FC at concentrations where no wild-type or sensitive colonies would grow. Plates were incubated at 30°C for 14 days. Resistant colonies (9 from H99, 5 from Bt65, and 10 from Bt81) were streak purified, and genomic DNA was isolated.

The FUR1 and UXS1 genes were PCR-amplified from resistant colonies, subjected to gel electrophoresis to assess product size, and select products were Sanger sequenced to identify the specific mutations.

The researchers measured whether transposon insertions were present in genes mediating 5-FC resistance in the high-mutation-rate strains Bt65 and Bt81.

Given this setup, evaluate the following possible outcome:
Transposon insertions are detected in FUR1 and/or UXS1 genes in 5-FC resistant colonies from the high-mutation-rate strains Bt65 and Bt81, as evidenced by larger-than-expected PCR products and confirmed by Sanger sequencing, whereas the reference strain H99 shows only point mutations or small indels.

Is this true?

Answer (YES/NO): YES